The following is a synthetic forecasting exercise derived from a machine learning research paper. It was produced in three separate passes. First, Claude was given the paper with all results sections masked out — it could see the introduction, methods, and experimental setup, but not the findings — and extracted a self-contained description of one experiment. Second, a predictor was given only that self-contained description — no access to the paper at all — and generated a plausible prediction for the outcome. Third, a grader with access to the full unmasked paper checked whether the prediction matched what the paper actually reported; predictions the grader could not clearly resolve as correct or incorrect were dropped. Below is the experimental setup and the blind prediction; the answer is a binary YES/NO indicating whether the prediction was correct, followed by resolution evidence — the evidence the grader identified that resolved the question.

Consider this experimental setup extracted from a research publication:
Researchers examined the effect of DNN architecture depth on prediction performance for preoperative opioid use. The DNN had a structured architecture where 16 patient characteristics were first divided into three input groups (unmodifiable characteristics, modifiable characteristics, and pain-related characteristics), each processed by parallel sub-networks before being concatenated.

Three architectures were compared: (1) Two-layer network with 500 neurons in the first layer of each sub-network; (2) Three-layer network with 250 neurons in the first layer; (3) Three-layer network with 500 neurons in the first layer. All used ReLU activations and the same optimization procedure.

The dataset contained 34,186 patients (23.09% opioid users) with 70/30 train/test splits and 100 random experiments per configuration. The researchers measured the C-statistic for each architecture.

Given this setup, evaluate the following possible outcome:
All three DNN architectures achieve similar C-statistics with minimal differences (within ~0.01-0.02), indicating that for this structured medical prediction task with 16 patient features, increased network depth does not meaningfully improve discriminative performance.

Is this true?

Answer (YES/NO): YES